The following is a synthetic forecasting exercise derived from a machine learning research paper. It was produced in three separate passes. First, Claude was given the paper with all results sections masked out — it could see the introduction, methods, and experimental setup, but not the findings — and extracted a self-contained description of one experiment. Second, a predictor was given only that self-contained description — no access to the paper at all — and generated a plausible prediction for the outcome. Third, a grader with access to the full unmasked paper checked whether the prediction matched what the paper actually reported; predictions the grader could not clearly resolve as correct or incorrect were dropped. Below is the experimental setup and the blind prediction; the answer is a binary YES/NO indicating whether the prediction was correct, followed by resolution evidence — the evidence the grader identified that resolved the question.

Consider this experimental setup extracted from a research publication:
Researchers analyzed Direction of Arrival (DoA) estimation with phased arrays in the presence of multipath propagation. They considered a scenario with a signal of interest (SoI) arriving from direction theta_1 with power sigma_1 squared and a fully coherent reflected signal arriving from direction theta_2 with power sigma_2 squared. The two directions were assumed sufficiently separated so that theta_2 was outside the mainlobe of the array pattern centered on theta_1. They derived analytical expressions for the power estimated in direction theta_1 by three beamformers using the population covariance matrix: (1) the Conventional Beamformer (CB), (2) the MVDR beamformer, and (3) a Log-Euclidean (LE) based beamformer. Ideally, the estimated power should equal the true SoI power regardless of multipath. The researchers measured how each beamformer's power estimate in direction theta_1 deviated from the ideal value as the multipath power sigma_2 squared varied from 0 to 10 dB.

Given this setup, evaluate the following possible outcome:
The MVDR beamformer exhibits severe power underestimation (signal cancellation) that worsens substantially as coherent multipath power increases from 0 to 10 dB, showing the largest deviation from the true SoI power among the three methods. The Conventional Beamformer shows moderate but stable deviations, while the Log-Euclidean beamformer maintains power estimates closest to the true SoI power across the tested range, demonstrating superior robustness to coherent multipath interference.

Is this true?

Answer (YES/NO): NO